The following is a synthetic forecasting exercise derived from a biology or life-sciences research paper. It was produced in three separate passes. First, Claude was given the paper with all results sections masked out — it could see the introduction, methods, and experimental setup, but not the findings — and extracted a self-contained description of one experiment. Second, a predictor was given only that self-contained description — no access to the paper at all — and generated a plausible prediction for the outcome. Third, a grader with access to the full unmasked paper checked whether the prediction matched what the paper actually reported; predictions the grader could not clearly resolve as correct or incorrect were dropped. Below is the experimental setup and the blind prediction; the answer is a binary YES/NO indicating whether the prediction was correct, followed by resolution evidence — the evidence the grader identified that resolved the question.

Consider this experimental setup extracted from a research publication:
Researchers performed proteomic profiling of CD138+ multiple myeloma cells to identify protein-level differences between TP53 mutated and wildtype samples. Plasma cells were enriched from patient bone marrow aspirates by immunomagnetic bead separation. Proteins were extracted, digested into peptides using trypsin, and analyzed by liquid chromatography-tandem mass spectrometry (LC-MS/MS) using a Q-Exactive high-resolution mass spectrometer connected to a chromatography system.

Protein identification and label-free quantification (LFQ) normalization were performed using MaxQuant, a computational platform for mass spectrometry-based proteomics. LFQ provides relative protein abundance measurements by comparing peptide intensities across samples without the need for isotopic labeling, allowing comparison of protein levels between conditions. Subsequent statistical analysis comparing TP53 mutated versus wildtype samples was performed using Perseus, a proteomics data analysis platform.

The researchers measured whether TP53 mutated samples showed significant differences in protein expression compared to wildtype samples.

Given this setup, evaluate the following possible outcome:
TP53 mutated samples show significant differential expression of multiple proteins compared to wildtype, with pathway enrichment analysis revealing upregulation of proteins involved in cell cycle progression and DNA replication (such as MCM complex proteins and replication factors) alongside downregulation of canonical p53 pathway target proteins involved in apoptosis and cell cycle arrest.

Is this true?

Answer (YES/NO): NO